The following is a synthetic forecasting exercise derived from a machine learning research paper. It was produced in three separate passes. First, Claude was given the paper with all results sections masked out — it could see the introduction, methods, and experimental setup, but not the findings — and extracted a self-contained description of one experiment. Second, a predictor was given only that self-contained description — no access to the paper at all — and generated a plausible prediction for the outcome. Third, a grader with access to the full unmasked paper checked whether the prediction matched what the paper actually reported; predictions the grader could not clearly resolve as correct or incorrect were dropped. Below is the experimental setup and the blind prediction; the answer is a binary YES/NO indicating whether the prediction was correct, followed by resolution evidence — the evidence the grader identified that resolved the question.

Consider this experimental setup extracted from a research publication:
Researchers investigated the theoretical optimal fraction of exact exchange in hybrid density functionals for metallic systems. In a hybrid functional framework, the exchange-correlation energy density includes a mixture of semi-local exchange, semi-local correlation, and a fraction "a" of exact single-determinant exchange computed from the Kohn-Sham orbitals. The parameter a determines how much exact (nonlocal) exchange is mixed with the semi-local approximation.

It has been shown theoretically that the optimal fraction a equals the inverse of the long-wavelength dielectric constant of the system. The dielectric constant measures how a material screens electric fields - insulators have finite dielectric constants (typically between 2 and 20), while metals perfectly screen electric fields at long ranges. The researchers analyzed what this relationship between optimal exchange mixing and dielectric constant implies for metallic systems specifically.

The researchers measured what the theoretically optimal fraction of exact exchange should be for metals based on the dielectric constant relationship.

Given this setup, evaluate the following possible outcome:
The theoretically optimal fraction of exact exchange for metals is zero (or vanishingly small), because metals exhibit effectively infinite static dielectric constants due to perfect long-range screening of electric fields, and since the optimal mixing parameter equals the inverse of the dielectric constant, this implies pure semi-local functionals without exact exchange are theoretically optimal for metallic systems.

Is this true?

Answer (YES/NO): YES